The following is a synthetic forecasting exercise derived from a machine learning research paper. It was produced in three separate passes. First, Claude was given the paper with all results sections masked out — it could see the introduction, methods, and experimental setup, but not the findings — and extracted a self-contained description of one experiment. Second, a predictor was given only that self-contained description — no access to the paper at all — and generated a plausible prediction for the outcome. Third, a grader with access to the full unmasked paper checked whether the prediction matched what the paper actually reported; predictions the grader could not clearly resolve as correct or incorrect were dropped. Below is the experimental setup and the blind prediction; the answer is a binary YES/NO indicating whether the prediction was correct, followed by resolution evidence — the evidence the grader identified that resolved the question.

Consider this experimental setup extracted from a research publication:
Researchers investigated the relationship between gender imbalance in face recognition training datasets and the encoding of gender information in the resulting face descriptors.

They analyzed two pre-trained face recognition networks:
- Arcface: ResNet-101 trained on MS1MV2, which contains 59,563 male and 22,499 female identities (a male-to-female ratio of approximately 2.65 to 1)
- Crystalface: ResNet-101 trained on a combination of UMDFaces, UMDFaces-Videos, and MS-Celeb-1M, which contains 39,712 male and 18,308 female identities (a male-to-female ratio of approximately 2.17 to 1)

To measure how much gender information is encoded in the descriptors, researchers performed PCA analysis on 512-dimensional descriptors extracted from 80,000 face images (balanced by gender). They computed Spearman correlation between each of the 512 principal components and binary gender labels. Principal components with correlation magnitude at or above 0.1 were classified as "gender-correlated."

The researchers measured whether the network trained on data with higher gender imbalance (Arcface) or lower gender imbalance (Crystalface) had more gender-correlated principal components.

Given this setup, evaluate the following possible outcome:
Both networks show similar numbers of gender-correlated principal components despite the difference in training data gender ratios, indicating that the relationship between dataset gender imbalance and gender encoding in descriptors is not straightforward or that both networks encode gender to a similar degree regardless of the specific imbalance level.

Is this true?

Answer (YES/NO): NO